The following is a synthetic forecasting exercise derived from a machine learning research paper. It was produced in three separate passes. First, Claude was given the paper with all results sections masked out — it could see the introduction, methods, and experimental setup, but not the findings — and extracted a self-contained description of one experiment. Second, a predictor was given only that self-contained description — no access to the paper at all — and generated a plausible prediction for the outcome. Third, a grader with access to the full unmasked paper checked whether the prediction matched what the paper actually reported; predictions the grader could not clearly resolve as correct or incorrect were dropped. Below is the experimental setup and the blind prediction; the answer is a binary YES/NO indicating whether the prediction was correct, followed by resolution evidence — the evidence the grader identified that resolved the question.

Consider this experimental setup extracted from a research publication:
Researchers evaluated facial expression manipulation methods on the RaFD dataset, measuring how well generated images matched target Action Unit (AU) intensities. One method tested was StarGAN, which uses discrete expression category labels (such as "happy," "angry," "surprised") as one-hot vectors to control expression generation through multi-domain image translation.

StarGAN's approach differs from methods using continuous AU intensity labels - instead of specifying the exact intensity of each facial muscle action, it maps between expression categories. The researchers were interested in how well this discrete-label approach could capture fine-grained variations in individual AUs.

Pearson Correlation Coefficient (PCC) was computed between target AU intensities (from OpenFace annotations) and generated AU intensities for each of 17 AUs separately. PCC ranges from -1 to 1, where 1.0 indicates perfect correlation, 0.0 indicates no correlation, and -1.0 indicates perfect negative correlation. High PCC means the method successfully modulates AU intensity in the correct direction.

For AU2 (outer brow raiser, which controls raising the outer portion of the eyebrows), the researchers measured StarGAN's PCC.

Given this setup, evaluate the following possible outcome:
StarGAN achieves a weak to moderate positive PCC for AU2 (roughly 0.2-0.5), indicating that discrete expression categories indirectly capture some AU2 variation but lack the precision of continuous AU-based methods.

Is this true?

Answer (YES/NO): NO